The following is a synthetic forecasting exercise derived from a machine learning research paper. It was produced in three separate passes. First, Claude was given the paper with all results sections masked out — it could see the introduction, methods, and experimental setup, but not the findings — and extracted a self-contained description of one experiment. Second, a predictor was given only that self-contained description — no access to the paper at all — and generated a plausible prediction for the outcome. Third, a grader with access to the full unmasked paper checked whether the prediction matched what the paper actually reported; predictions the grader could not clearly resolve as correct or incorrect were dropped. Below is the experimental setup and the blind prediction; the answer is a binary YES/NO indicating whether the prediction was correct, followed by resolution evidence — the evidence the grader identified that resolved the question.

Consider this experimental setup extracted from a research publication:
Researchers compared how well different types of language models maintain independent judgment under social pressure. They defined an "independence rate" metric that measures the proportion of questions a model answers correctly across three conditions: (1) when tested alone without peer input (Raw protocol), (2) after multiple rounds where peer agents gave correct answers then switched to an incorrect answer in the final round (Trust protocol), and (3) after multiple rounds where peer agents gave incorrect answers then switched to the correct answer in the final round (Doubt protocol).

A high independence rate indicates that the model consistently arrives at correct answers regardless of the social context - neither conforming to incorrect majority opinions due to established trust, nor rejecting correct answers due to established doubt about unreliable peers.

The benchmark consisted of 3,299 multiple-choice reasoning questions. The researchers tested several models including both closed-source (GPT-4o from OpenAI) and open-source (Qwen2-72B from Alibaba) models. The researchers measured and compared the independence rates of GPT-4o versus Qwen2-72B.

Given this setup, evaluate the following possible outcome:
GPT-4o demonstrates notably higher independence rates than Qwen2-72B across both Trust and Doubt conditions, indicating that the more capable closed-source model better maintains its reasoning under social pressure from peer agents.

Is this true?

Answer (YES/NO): NO